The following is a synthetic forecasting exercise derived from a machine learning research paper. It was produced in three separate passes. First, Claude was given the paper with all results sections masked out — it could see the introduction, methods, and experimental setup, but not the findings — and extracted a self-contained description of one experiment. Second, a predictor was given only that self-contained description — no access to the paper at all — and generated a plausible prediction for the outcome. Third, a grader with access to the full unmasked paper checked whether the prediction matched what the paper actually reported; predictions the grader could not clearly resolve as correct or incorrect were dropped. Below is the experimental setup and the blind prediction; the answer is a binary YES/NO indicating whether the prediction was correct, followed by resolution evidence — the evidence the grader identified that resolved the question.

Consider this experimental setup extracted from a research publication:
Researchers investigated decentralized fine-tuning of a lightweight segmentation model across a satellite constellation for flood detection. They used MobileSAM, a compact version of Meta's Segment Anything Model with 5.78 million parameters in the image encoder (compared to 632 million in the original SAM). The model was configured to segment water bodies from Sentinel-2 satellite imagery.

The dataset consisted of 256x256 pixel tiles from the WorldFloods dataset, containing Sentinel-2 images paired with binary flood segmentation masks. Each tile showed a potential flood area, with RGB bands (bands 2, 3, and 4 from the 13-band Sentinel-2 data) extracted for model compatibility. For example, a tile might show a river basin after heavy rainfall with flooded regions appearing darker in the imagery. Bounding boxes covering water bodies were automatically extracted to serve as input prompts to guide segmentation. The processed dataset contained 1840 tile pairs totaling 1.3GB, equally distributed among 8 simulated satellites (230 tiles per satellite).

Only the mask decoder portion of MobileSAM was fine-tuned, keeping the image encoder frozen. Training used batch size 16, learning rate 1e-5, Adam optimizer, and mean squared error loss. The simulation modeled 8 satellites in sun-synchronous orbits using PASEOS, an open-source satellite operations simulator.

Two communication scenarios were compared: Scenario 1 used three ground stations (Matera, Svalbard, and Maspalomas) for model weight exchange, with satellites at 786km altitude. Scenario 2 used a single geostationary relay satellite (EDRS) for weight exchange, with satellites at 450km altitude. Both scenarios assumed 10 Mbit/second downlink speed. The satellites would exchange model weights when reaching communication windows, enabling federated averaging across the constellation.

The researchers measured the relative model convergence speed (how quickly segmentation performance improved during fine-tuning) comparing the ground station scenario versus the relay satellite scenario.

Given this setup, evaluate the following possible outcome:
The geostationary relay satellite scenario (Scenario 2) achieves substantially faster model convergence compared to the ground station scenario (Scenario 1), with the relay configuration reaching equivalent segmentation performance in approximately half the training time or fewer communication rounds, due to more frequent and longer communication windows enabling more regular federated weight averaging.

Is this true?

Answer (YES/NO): NO